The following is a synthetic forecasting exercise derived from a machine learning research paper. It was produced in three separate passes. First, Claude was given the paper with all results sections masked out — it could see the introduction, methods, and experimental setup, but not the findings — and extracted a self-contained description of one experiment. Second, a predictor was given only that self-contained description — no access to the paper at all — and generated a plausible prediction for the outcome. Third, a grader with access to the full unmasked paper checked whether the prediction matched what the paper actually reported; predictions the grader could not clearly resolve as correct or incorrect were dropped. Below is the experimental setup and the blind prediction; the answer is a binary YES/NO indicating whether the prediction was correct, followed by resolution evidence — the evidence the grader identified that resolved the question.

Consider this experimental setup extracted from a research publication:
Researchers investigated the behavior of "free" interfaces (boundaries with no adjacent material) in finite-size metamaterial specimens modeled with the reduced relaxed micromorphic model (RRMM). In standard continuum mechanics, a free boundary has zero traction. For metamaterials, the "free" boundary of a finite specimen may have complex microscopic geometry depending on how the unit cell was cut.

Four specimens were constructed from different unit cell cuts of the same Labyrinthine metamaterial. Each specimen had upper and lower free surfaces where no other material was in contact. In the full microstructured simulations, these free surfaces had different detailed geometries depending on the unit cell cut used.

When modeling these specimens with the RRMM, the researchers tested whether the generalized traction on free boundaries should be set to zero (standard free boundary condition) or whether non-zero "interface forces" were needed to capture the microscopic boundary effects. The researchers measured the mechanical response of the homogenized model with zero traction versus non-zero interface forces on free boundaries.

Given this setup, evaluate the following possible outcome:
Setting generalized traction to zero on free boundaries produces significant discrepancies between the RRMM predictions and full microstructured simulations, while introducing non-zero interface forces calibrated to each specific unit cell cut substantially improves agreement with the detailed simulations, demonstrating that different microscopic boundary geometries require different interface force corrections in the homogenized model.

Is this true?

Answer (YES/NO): NO